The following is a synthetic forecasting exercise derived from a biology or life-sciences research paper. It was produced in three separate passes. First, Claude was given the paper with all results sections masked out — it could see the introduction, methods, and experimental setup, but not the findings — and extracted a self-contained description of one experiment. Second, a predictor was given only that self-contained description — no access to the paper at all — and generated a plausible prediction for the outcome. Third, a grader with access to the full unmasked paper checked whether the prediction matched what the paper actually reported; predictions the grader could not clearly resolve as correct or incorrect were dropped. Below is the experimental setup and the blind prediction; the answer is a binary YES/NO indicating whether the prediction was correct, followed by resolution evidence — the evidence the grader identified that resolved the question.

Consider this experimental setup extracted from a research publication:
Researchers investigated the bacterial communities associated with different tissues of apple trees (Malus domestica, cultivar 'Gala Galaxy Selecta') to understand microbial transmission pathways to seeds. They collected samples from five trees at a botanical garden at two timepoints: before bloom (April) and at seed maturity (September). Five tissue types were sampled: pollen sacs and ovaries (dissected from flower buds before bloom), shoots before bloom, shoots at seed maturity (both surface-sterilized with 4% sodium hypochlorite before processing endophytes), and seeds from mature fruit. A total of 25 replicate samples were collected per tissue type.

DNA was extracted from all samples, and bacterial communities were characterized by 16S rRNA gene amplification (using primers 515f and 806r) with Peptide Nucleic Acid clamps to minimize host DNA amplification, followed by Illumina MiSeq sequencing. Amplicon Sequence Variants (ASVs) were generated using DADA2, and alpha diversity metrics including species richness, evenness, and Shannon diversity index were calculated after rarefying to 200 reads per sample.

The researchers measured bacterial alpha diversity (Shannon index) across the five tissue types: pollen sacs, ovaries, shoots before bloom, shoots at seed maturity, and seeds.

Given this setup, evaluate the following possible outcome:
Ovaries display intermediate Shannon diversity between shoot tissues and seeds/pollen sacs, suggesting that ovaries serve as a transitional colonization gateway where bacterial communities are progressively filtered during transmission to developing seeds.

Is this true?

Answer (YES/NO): NO